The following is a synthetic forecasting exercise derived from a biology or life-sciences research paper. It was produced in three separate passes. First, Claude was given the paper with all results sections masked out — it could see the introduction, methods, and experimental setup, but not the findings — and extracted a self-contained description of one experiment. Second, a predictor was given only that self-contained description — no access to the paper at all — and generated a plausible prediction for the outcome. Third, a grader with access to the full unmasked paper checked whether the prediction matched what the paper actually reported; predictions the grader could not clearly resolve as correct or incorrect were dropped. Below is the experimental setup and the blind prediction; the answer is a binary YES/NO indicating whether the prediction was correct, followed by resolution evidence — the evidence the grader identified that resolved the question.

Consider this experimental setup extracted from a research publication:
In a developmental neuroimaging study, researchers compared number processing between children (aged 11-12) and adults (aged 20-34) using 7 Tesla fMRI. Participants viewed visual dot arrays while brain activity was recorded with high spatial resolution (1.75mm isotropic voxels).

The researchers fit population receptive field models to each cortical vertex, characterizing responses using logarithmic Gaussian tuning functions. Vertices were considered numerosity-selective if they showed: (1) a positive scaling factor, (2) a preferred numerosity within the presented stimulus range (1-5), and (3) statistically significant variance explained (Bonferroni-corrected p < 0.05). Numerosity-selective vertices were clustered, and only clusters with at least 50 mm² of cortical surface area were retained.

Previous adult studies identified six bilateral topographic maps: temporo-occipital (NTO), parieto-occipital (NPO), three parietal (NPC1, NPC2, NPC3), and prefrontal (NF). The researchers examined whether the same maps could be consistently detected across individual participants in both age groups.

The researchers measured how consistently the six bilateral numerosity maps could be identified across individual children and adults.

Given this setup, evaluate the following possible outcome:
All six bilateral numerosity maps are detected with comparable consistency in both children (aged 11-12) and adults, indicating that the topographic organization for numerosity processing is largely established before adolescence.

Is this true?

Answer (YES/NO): YES